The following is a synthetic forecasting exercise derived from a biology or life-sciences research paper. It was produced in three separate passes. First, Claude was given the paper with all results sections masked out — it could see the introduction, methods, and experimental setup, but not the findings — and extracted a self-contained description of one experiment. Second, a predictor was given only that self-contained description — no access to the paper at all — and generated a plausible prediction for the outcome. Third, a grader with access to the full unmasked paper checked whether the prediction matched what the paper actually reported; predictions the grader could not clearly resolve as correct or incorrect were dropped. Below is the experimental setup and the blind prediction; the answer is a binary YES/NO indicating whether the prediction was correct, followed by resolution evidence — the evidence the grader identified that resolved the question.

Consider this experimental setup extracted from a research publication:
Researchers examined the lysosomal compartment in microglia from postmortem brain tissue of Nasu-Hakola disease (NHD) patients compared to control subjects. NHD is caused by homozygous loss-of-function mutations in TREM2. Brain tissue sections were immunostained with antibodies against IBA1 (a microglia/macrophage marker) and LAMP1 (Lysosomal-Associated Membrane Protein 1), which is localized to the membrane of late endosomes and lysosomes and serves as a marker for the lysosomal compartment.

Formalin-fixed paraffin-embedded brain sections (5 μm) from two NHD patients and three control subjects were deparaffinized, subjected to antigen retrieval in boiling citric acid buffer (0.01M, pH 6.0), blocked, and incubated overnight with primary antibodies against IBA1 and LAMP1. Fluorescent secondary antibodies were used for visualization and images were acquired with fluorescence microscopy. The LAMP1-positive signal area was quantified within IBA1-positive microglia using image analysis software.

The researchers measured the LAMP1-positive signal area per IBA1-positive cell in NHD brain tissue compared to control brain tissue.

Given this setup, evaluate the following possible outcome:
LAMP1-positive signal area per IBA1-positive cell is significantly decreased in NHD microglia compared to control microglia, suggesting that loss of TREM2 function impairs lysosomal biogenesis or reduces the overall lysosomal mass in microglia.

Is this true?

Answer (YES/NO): NO